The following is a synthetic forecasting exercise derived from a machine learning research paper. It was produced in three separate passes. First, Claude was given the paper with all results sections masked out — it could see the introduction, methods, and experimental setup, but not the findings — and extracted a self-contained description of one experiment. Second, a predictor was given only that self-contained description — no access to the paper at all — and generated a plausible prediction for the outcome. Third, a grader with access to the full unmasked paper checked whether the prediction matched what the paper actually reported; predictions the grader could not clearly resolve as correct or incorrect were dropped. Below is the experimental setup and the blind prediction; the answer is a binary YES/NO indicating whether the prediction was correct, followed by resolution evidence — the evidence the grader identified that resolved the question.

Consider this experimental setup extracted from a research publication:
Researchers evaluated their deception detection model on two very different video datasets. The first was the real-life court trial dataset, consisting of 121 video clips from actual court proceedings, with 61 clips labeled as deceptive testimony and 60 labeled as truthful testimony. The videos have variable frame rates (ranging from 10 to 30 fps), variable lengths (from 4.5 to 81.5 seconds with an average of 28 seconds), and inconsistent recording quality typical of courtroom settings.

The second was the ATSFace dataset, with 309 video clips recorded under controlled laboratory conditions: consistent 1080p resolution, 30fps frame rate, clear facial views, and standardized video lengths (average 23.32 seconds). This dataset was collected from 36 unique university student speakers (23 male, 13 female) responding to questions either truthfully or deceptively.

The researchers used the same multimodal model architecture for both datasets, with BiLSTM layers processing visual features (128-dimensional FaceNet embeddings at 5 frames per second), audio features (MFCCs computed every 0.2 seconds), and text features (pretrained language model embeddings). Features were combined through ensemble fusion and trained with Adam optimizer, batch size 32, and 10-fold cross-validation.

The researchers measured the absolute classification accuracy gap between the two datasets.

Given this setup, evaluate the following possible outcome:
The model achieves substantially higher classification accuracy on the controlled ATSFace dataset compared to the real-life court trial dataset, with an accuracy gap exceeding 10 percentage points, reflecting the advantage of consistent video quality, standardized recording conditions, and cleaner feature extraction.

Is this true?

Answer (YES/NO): NO